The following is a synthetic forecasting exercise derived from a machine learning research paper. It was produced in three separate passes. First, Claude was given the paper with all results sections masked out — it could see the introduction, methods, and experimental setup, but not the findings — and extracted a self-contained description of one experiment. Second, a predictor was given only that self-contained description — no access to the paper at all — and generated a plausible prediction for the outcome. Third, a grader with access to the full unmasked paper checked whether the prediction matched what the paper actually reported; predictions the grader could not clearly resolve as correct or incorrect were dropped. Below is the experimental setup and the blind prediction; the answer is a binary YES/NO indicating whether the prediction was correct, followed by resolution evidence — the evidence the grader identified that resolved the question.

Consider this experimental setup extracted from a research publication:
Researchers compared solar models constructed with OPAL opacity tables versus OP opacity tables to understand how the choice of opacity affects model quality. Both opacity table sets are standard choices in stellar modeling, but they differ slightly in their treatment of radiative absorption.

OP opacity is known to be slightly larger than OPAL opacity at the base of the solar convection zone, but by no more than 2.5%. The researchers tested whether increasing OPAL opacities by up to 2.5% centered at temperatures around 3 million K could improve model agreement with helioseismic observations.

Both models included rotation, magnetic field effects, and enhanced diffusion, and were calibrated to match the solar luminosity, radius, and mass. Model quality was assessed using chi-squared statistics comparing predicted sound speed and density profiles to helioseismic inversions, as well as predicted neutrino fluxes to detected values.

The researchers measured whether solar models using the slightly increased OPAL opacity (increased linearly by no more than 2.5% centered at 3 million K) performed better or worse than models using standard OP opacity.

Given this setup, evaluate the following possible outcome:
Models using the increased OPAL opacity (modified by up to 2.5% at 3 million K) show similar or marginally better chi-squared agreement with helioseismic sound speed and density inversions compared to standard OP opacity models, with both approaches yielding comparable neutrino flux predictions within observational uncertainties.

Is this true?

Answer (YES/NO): YES